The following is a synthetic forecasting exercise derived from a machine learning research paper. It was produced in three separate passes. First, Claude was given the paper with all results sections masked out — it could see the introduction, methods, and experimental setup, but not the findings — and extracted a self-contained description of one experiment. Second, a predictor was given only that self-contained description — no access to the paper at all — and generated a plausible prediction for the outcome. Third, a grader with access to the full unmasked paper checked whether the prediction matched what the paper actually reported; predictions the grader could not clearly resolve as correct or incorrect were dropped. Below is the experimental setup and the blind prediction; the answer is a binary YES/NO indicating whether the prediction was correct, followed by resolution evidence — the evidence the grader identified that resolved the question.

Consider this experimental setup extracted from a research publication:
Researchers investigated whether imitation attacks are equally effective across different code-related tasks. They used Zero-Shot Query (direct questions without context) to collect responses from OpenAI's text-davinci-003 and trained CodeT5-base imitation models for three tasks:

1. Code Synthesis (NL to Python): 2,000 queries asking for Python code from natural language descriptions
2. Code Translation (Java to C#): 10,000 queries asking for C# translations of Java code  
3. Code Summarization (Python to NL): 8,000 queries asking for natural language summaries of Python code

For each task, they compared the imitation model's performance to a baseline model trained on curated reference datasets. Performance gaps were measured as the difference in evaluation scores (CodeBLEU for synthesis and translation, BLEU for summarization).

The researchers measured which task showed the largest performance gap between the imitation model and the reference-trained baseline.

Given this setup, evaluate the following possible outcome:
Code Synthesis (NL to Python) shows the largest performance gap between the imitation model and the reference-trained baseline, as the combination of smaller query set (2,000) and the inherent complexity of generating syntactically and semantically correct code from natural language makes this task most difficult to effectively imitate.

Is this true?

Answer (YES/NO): NO